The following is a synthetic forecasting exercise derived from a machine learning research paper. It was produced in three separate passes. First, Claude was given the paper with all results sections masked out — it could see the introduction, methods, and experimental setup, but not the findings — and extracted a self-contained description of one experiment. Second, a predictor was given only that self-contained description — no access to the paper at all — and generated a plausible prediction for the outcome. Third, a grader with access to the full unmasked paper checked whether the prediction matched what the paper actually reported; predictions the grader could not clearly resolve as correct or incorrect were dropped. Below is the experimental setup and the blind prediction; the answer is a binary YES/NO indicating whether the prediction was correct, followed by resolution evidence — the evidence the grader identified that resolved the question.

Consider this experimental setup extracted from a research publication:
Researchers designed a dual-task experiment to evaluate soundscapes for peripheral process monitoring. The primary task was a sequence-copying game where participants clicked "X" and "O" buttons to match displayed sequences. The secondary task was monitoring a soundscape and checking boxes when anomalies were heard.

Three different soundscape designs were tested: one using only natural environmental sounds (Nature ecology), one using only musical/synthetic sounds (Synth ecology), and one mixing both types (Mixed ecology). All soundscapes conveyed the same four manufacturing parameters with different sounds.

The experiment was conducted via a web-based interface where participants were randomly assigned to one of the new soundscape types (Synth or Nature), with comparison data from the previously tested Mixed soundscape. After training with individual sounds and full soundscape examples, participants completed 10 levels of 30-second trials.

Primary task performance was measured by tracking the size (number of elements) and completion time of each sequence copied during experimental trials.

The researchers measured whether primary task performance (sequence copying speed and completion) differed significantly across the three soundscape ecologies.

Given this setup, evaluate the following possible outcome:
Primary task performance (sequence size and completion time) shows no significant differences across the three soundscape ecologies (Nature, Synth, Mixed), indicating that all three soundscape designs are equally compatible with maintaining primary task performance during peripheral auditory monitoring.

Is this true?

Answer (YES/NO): YES